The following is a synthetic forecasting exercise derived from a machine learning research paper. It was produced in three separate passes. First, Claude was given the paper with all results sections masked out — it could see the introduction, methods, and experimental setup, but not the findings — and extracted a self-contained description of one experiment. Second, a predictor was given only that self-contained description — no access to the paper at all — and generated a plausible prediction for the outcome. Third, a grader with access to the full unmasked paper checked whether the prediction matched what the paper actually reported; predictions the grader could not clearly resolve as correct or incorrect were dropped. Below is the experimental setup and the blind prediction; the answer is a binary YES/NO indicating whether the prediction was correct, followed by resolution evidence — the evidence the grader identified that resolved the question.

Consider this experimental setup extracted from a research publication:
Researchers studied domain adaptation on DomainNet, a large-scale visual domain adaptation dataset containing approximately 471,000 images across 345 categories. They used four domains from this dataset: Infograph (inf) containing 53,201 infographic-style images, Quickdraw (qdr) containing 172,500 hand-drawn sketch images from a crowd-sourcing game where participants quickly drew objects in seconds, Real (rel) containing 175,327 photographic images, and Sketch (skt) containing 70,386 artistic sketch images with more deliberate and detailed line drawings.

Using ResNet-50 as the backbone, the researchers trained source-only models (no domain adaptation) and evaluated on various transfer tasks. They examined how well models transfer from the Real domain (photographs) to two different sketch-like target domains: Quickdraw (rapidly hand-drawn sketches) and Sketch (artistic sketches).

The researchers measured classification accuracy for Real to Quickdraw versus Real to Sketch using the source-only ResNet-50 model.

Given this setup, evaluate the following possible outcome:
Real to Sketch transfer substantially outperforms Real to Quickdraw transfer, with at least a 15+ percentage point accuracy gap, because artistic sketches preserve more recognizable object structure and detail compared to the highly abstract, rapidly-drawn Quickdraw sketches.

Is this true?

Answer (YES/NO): YES